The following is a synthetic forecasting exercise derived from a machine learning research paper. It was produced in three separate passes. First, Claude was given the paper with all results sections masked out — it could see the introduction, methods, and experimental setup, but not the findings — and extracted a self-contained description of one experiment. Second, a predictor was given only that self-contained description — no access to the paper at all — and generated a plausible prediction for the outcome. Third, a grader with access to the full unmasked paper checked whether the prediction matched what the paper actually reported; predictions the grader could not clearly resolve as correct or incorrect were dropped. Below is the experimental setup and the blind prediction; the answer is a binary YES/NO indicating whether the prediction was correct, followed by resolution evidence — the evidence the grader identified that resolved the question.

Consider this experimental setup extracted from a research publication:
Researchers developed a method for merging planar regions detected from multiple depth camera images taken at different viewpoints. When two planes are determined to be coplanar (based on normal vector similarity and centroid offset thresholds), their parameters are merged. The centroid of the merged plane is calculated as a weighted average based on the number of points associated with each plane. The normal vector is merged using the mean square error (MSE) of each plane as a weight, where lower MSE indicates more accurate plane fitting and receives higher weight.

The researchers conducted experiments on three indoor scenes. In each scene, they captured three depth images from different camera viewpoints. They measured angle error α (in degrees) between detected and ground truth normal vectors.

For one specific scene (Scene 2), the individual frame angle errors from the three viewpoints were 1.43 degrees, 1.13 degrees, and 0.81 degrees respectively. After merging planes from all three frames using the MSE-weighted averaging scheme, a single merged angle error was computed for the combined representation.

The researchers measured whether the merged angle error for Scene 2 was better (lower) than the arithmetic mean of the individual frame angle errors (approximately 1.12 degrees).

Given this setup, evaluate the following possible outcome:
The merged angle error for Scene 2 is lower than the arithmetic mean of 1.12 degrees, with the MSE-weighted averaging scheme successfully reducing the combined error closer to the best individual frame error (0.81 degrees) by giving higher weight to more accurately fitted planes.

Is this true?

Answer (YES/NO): NO